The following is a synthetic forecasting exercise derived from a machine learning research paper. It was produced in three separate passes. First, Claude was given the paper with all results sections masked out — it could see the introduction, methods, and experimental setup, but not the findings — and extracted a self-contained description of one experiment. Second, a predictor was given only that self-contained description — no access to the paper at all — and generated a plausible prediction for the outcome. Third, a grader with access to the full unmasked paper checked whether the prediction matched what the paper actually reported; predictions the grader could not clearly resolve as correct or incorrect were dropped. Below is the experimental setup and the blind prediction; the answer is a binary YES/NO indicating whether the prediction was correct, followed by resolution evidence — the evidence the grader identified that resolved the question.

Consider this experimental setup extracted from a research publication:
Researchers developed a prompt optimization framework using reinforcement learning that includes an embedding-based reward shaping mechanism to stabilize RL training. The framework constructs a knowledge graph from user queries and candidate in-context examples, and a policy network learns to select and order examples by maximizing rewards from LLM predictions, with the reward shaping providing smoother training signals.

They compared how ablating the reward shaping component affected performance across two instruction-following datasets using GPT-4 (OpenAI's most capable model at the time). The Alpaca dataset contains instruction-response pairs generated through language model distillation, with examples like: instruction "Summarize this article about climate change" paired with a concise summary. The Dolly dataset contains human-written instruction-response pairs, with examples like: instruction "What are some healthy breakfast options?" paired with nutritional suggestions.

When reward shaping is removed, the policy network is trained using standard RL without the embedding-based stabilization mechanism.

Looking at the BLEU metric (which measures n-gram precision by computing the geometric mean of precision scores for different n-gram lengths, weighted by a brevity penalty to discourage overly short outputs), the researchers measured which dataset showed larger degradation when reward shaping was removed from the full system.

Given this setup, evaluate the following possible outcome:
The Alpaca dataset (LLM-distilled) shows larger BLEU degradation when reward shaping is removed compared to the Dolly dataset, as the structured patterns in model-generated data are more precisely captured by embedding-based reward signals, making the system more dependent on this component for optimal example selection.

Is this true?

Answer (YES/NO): YES